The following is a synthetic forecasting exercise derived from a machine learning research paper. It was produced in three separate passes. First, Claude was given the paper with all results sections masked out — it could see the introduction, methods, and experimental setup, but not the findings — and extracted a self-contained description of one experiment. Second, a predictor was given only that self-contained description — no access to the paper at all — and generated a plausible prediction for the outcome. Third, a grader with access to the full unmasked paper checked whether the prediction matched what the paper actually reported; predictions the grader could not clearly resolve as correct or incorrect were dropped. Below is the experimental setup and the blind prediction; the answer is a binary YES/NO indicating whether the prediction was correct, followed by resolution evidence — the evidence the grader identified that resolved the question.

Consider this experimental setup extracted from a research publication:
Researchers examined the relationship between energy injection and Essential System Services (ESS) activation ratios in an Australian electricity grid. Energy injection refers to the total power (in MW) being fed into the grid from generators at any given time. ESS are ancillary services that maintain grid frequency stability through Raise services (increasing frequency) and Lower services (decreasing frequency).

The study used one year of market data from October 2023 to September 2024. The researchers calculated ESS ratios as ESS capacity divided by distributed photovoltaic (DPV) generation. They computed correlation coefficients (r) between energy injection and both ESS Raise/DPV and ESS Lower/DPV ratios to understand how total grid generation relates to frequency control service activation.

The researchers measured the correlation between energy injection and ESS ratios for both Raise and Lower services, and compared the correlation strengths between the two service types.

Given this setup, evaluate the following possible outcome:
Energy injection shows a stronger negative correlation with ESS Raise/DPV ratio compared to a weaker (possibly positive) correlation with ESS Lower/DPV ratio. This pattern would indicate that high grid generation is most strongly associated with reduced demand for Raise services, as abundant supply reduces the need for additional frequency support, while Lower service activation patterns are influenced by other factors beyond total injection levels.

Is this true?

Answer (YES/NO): NO